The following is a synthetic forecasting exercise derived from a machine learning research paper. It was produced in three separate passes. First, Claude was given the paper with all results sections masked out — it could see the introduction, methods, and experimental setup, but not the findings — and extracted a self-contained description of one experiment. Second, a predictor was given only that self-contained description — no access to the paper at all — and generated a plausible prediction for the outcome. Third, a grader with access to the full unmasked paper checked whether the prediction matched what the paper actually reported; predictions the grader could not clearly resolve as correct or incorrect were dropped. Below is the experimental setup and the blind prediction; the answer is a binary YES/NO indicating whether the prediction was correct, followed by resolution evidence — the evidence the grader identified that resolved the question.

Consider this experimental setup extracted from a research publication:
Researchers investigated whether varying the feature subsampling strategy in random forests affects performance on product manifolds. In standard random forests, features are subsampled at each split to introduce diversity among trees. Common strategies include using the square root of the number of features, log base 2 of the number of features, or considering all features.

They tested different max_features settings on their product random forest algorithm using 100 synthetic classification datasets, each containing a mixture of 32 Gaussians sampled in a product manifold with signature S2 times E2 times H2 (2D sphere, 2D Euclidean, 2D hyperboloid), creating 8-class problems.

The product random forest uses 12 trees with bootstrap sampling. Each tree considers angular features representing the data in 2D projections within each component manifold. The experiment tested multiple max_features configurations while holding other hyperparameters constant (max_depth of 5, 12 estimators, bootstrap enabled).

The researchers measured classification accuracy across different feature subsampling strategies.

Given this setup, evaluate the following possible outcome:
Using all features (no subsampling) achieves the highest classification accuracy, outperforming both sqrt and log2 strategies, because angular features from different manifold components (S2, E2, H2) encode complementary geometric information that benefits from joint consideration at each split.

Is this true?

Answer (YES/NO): NO